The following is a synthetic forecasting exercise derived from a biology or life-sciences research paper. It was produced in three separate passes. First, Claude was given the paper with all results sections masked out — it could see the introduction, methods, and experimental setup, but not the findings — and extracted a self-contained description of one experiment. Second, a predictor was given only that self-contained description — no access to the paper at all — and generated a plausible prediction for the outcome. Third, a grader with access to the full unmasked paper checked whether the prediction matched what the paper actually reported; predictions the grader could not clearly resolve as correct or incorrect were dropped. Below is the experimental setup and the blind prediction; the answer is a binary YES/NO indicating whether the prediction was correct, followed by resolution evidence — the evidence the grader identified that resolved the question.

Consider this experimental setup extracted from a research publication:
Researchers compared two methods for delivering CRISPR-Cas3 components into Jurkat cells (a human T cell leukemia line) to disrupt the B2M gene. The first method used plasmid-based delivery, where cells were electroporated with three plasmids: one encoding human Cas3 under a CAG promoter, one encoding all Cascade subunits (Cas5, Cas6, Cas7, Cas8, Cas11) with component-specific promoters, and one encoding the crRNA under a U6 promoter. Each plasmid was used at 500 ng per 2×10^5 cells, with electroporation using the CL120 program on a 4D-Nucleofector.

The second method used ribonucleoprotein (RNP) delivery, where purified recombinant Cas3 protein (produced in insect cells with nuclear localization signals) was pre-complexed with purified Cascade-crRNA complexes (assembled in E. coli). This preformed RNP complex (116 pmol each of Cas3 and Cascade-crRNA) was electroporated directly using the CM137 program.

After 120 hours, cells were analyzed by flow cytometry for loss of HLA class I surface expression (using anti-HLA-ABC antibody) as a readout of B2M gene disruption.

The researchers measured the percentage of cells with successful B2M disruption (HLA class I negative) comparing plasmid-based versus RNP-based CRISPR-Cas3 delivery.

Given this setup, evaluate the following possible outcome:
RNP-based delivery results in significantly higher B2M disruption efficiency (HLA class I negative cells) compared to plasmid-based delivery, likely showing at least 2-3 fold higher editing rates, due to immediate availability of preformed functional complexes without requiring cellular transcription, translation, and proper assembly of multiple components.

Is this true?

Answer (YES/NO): YES